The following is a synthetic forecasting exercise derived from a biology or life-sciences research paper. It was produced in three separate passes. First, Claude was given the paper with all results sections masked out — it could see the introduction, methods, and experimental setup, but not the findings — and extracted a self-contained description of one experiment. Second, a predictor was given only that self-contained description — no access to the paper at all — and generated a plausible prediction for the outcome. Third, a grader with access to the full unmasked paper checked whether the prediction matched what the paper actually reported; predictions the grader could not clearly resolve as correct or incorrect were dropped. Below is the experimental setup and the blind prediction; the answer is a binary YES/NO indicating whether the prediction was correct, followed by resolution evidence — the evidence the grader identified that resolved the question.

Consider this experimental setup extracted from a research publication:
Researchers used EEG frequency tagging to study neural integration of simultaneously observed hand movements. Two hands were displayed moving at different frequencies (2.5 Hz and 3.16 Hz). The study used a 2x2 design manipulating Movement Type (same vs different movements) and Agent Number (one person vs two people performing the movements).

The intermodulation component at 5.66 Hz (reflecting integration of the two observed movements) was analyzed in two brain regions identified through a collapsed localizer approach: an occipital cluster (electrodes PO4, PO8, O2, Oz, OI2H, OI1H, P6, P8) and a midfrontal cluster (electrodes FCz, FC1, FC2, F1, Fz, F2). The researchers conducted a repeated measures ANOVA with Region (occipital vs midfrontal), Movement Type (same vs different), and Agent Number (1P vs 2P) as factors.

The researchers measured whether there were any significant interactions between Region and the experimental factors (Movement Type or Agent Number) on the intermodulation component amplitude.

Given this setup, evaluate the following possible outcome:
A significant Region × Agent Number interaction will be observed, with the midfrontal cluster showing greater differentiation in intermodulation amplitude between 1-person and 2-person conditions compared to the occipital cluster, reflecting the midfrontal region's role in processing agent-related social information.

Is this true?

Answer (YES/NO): NO